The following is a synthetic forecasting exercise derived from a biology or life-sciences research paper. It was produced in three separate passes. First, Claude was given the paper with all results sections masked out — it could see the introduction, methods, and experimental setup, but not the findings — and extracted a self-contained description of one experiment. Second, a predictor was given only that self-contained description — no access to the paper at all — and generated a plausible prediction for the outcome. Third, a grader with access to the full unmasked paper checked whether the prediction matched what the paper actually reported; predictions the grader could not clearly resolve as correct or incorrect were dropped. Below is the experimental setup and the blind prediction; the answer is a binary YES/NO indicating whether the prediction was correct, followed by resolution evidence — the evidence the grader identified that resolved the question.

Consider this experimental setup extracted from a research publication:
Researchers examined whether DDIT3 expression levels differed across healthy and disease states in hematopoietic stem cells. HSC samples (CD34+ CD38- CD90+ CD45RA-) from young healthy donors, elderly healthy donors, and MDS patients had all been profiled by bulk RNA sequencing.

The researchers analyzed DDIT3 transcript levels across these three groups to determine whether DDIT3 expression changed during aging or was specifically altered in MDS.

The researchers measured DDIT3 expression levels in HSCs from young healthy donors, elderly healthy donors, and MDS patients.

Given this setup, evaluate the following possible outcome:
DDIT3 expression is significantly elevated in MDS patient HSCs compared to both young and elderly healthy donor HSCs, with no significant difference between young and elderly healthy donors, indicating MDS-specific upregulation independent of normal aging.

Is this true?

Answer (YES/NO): YES